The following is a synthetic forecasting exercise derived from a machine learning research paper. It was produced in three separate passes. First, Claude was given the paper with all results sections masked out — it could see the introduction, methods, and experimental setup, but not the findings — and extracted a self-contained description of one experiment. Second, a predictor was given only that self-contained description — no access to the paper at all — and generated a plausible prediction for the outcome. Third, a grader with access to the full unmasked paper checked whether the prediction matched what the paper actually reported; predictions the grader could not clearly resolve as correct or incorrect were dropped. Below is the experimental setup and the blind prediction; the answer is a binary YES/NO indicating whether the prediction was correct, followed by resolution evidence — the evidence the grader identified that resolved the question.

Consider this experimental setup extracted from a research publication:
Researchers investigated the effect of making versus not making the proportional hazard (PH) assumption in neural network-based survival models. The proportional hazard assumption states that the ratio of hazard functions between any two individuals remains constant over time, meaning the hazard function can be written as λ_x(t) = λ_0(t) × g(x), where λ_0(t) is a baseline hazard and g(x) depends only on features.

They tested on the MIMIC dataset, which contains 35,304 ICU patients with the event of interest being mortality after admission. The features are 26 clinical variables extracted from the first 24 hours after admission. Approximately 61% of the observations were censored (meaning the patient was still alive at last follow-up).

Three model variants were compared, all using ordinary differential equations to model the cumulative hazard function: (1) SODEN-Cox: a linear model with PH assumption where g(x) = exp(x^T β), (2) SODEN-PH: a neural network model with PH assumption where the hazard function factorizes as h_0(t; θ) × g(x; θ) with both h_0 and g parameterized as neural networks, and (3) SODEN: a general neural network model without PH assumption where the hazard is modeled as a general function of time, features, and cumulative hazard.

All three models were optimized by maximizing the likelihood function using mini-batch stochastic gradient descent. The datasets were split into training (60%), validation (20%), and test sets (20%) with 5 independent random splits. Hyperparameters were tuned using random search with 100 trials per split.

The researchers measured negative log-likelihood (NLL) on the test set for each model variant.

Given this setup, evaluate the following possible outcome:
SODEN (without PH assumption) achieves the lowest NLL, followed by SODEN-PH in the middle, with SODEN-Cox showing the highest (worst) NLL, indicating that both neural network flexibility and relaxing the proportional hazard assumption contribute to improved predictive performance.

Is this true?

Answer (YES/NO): YES